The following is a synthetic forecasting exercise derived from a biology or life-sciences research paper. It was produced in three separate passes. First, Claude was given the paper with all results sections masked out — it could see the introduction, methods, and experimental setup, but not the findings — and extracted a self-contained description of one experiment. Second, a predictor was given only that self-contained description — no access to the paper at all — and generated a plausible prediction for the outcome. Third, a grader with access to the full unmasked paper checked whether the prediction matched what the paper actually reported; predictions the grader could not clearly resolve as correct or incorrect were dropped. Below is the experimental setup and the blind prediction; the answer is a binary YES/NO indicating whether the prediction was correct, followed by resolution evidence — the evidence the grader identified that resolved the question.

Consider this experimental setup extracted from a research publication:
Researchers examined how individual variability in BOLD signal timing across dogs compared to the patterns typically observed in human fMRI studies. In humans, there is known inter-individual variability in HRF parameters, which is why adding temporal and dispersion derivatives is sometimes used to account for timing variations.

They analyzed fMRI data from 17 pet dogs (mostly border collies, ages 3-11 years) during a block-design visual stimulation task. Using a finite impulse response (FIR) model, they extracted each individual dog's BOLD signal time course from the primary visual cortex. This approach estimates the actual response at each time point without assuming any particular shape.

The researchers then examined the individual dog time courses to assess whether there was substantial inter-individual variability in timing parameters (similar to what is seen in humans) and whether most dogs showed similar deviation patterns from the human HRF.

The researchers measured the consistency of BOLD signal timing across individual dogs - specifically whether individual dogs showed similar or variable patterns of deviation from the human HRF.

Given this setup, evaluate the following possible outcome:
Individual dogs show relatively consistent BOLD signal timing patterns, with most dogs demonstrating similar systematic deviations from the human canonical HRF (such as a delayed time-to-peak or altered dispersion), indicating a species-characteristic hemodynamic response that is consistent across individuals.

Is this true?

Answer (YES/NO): YES